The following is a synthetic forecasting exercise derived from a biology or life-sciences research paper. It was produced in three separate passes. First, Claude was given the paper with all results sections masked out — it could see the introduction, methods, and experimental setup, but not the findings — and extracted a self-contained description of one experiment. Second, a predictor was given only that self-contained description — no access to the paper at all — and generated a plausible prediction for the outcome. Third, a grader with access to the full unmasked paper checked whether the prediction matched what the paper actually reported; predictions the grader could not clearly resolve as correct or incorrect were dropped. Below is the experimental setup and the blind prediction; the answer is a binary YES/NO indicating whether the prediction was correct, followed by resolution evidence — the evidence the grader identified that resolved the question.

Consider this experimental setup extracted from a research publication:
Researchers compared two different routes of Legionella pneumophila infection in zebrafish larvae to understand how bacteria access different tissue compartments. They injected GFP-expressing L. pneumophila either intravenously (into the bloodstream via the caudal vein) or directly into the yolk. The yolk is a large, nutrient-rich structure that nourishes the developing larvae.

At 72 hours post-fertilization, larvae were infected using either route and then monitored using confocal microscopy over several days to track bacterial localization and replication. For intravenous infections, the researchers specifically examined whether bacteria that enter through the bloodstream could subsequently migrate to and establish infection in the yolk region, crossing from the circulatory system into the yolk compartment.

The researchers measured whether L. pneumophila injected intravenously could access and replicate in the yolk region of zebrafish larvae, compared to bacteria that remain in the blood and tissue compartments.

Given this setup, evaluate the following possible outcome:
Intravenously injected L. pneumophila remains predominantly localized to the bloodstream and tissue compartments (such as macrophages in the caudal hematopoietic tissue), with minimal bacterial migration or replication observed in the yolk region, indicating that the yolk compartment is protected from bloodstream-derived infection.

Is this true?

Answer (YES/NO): NO